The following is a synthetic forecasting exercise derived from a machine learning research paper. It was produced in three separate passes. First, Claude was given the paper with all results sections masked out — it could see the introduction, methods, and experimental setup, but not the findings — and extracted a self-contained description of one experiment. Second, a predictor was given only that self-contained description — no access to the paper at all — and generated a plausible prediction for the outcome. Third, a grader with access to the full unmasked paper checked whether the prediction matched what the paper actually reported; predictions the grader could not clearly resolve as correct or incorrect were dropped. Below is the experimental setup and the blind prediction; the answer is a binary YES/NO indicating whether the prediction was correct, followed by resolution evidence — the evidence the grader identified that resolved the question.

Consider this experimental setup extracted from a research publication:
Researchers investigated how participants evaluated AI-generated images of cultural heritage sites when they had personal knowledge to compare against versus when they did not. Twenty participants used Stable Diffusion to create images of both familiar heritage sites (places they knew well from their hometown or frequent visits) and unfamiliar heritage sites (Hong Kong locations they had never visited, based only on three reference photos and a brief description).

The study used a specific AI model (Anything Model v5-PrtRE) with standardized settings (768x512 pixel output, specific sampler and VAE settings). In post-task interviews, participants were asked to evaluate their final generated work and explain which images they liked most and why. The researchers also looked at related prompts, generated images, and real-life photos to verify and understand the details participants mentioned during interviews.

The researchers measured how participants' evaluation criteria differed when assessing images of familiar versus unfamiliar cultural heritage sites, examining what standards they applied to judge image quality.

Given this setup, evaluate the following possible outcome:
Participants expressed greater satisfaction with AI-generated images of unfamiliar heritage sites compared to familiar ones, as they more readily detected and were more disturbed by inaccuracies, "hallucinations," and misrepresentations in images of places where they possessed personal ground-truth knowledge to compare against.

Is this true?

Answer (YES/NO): NO